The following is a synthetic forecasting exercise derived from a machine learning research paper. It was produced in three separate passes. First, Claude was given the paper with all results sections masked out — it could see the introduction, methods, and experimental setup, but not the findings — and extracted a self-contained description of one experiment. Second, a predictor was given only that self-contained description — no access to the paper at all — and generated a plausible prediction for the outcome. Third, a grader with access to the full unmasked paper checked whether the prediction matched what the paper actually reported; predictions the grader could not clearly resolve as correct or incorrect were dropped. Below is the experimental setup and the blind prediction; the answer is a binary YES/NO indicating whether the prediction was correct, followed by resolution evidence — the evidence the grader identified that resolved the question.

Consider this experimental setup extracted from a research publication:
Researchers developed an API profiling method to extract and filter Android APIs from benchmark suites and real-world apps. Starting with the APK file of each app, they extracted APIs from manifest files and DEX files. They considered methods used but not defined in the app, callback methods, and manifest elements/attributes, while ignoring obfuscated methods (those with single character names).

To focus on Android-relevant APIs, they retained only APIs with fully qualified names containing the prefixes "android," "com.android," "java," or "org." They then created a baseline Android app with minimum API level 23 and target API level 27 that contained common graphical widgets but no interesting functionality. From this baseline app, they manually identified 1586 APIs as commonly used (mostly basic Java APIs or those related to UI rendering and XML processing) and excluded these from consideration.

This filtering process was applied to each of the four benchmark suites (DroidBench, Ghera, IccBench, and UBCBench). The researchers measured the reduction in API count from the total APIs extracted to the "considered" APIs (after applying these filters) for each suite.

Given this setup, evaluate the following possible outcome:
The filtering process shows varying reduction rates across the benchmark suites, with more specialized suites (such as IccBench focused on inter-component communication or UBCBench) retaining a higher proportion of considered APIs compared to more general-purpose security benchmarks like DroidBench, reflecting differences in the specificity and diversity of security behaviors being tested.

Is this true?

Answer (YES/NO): NO